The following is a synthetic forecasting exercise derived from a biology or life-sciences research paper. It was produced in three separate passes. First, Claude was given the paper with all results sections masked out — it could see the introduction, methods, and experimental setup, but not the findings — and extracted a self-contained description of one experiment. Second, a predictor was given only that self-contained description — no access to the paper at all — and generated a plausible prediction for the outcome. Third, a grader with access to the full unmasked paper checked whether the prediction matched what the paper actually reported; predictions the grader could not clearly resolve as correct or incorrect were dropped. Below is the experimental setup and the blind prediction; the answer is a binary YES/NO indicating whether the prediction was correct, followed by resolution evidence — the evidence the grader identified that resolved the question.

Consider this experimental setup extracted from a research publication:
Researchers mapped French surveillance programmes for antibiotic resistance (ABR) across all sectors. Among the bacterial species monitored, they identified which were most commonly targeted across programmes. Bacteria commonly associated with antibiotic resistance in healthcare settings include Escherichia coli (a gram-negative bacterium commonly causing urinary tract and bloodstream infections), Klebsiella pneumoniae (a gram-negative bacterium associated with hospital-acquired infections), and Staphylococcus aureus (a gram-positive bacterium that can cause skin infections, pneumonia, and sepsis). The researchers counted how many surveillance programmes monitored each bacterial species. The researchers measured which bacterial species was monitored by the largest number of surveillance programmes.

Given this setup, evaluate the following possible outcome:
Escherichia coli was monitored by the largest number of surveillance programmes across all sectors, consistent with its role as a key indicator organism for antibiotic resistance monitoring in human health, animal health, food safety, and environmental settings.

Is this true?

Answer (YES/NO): YES